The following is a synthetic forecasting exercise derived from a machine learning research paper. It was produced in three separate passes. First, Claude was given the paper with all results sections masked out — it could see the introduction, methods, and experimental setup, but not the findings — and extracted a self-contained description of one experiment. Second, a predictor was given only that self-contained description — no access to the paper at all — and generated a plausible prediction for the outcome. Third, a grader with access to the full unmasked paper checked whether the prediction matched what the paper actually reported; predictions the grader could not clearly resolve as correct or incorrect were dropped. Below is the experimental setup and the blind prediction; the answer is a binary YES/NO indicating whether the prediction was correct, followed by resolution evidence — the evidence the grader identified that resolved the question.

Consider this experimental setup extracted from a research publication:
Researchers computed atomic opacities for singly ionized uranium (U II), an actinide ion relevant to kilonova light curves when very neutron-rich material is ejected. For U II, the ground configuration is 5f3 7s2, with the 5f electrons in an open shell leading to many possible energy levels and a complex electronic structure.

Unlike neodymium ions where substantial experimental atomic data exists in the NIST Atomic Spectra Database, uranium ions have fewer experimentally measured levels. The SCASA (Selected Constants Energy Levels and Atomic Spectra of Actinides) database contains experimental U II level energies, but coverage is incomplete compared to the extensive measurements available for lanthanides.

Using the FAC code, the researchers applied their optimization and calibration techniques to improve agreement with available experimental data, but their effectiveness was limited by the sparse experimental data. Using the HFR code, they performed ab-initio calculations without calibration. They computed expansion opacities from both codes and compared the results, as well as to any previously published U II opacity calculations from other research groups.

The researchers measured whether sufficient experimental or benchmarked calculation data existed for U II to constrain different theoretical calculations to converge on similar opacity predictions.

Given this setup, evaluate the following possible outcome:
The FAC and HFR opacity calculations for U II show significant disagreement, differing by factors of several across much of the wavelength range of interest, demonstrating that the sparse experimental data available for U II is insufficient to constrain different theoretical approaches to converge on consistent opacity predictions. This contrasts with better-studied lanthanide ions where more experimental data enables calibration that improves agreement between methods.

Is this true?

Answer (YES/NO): NO